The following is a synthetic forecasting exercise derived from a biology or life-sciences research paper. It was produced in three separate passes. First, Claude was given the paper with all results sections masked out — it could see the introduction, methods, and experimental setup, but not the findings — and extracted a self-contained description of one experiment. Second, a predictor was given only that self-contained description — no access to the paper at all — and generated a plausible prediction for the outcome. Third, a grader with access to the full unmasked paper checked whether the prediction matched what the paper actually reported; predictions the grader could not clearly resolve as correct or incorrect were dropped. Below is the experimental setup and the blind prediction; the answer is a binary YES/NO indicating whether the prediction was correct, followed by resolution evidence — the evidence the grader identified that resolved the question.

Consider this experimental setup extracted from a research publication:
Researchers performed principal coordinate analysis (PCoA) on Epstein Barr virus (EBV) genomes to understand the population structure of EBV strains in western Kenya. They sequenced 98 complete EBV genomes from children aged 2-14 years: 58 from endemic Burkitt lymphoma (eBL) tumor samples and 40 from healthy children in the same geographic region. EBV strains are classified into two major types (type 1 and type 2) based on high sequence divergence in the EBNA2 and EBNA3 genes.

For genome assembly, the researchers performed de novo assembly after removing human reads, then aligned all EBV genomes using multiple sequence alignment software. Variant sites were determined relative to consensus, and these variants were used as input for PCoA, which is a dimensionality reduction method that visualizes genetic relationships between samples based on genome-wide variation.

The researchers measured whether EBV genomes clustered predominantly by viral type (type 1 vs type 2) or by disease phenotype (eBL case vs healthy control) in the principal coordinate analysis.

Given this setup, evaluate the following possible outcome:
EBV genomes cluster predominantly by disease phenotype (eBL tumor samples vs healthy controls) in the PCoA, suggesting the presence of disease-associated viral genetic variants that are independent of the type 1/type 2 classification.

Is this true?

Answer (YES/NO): NO